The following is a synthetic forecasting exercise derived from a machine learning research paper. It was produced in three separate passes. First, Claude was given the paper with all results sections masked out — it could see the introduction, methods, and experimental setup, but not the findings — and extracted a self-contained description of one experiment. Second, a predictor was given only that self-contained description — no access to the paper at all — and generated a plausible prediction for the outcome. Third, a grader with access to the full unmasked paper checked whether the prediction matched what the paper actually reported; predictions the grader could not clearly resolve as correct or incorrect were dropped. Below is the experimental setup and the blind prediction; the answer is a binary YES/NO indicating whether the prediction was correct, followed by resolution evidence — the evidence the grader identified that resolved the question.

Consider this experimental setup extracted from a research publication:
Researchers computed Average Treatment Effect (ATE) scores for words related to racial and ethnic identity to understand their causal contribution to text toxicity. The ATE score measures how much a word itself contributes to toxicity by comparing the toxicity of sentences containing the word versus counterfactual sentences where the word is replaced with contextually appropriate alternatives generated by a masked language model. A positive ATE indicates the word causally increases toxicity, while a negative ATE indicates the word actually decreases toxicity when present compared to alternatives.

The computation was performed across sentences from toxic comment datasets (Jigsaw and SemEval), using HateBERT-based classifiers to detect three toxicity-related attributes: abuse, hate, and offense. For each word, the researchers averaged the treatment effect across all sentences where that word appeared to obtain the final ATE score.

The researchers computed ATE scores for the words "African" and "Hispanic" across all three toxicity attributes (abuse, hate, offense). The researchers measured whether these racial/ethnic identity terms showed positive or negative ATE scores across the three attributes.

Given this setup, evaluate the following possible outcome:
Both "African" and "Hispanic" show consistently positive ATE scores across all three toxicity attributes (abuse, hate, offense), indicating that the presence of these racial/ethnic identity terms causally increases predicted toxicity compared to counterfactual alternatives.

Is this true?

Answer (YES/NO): NO